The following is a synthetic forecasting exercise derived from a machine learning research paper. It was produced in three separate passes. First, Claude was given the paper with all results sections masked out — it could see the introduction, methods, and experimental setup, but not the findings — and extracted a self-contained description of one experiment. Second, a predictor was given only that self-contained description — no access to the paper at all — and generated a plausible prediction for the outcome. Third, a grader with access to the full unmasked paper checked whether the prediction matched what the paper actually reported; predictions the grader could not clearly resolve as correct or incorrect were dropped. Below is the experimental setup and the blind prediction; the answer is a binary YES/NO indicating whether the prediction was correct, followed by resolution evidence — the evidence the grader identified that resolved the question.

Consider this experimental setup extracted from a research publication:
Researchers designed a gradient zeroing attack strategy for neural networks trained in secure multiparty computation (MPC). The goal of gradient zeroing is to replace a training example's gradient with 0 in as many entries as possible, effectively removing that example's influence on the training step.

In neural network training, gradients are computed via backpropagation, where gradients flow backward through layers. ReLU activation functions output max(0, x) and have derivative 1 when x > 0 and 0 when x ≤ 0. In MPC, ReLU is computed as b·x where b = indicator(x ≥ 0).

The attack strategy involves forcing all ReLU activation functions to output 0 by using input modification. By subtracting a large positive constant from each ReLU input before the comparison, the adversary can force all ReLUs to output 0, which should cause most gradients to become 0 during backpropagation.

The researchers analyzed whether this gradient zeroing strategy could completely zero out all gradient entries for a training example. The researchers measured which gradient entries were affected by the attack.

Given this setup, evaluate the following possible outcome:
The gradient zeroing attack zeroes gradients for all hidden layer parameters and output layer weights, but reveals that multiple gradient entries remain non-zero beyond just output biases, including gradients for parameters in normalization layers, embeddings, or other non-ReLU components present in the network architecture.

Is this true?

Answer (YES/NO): NO